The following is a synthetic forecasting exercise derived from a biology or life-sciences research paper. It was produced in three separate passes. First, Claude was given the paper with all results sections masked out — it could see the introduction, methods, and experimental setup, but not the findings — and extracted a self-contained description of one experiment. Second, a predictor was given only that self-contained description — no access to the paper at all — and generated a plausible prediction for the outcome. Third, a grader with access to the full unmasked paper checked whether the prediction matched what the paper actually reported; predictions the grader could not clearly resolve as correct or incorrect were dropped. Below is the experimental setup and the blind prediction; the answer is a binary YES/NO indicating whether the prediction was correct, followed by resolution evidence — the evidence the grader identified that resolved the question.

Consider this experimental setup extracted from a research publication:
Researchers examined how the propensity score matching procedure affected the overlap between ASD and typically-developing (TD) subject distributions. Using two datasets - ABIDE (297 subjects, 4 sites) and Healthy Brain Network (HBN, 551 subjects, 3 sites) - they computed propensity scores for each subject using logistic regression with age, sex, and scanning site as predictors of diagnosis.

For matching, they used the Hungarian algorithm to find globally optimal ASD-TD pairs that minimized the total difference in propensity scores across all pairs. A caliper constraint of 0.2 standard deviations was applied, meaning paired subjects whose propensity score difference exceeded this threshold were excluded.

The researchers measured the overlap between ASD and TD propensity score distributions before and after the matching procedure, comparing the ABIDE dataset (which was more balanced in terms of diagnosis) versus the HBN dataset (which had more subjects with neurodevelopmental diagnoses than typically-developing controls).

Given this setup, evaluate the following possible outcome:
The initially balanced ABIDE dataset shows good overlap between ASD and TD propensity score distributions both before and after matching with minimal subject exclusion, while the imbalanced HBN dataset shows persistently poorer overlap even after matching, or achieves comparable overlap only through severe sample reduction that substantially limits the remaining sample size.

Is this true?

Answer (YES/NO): NO